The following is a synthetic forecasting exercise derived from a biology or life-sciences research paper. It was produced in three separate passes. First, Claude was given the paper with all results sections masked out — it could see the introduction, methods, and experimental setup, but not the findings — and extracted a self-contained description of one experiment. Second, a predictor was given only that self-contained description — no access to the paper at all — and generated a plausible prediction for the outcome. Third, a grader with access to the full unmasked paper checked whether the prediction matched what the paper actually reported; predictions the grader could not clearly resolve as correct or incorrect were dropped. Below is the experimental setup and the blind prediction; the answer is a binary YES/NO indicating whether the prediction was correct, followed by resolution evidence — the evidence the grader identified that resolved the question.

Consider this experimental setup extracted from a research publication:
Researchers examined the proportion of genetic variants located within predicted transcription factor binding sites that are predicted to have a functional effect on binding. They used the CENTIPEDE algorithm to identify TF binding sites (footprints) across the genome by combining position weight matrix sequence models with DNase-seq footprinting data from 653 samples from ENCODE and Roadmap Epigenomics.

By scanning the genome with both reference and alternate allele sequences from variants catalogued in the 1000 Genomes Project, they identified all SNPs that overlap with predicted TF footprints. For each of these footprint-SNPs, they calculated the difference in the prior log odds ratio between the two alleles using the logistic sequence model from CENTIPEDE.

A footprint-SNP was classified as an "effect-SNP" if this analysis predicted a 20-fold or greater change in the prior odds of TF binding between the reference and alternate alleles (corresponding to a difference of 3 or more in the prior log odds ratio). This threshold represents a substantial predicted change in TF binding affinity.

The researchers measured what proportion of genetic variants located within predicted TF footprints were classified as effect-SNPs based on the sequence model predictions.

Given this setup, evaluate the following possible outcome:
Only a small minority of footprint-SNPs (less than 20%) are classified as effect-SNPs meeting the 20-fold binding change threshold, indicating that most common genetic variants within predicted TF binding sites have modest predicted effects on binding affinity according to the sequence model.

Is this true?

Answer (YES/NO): NO